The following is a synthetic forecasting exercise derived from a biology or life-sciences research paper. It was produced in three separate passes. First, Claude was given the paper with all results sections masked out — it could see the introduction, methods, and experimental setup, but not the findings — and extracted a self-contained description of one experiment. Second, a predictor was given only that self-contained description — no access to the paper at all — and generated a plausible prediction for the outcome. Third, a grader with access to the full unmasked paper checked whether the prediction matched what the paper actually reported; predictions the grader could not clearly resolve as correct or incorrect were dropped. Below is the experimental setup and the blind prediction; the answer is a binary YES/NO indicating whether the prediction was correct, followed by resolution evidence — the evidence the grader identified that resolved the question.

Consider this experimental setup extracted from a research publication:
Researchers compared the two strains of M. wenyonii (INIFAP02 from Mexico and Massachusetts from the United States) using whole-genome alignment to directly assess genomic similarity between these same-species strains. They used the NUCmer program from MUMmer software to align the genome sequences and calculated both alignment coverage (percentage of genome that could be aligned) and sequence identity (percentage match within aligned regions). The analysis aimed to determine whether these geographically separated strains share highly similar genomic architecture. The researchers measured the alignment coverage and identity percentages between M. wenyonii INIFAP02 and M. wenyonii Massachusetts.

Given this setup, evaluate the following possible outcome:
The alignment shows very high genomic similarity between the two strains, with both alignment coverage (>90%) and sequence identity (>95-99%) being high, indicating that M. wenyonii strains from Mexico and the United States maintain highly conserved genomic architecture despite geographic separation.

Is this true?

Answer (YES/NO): NO